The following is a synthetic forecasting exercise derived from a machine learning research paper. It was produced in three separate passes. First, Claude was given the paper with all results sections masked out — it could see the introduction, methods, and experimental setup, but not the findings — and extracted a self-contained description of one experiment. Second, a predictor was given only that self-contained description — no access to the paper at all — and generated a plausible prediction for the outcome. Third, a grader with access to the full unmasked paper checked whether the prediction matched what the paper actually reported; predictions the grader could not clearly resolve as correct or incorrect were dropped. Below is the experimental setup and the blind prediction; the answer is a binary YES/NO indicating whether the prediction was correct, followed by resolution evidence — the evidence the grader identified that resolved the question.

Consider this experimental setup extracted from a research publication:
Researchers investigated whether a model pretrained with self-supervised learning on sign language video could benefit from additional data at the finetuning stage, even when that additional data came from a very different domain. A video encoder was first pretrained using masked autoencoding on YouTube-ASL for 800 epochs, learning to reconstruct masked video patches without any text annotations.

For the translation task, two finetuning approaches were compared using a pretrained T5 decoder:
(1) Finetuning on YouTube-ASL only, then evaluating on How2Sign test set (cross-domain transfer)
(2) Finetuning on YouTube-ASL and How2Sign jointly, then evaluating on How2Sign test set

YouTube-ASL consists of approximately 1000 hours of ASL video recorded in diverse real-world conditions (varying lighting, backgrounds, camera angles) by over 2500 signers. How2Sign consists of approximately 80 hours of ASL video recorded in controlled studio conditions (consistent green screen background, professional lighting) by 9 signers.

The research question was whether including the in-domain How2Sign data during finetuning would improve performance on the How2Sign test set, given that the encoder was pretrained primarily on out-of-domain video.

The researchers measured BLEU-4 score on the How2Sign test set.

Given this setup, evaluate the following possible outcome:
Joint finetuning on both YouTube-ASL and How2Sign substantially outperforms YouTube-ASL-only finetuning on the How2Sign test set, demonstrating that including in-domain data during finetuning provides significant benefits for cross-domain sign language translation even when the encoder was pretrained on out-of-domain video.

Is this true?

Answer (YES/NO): YES